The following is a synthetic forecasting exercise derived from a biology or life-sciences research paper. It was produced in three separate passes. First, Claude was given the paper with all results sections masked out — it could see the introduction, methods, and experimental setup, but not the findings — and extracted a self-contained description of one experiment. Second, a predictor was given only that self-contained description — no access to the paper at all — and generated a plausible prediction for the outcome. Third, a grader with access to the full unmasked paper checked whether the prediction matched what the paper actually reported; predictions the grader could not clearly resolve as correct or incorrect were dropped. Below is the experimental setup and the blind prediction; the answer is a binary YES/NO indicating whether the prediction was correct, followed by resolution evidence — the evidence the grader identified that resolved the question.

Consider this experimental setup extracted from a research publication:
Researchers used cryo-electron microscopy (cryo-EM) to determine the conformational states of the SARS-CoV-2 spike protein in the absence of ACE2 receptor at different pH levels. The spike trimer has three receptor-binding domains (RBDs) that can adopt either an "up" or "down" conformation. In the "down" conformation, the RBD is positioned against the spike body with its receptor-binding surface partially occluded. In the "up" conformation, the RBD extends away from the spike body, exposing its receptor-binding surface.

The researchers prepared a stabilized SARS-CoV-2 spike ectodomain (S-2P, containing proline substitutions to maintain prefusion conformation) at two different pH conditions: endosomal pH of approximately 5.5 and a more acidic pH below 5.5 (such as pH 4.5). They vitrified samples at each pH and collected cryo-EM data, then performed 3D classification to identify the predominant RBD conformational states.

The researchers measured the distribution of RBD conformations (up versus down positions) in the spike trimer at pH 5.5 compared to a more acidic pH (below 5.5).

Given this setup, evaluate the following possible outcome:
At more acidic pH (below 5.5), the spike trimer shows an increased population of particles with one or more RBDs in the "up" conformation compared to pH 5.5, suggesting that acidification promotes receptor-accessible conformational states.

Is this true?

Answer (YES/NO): NO